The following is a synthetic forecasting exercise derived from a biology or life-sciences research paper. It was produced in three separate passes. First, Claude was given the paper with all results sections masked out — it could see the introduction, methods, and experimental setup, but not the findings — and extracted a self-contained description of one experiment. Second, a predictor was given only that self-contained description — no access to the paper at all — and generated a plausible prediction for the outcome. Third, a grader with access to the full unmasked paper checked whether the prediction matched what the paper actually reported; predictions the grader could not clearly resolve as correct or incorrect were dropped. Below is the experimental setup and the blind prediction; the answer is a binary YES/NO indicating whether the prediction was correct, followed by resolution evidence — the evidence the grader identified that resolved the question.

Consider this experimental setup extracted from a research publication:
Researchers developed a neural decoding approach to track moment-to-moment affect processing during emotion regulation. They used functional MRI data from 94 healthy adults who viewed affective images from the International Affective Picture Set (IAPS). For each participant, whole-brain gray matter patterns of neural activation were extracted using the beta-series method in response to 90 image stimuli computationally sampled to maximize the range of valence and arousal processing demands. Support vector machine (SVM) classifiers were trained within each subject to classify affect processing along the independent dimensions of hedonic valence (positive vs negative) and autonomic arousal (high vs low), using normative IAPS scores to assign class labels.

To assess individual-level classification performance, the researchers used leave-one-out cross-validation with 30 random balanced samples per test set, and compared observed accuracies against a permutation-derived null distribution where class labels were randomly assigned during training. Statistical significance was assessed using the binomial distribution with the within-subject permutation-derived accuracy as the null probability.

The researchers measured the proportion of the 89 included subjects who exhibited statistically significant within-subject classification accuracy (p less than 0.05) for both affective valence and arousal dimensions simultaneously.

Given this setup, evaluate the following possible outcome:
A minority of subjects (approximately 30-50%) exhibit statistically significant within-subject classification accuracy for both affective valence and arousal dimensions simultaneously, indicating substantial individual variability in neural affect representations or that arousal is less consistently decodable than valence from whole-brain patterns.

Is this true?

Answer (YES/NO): NO